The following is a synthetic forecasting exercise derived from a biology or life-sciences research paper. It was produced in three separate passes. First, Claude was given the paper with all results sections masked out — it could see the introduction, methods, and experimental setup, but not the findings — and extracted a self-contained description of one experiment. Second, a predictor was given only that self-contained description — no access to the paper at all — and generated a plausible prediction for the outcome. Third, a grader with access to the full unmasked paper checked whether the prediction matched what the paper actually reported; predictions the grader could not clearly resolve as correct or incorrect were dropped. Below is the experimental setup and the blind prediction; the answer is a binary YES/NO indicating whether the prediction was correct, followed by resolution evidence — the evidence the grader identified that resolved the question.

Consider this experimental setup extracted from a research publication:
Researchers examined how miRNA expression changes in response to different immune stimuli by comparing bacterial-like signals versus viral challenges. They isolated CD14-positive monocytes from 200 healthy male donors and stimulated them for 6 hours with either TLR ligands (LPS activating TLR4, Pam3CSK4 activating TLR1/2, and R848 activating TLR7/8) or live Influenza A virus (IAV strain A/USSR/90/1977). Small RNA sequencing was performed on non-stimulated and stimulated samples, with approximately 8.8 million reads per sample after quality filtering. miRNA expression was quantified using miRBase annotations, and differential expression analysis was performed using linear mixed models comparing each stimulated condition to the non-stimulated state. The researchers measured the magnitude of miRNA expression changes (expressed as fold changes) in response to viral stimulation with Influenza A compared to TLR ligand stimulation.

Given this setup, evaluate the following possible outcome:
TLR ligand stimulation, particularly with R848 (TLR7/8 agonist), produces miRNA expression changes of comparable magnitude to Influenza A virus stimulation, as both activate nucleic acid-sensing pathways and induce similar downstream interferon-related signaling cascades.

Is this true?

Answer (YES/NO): NO